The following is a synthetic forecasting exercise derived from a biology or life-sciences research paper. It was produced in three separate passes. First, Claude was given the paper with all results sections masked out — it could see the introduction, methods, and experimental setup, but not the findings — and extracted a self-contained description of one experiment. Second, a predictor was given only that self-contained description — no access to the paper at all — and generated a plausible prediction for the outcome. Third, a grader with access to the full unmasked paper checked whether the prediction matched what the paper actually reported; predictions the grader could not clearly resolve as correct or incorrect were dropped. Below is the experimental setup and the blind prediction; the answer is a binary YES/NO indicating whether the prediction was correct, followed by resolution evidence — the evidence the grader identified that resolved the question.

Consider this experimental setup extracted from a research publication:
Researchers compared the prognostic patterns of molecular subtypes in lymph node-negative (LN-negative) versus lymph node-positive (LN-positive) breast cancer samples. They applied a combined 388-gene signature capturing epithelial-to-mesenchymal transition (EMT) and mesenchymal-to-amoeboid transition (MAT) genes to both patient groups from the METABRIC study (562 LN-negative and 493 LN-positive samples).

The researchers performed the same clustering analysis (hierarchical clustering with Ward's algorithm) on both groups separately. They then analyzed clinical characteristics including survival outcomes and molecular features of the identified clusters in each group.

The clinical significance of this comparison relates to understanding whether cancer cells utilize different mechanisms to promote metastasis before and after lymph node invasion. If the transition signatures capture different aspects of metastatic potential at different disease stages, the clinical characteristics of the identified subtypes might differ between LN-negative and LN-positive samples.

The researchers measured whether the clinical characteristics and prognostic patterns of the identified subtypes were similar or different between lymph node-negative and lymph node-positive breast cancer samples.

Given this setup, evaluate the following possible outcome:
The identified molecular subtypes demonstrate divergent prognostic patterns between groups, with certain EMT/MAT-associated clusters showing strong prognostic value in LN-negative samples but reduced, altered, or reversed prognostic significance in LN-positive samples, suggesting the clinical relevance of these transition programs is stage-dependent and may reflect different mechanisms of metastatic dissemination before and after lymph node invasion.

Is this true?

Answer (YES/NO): YES